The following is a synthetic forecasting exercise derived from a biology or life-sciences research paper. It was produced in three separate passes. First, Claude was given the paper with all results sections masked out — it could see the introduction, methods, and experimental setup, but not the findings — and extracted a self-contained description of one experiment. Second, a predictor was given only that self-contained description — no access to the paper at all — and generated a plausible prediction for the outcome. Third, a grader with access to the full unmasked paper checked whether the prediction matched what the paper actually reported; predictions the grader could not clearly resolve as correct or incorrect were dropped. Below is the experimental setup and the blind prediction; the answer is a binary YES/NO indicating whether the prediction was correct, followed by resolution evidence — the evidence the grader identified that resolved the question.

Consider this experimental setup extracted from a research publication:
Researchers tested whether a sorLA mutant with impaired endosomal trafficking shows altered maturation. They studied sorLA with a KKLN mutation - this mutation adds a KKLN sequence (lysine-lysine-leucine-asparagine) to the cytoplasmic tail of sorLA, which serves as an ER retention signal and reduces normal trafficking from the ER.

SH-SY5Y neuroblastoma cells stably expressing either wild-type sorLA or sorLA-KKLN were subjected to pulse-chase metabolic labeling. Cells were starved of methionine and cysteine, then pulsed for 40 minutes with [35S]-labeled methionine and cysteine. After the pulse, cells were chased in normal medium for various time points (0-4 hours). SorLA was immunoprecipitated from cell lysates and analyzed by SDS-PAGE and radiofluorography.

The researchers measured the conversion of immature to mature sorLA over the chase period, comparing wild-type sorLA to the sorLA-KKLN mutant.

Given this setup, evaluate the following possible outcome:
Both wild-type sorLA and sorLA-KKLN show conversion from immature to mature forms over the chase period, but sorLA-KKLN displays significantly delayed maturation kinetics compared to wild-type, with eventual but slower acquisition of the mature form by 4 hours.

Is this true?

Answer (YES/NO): NO